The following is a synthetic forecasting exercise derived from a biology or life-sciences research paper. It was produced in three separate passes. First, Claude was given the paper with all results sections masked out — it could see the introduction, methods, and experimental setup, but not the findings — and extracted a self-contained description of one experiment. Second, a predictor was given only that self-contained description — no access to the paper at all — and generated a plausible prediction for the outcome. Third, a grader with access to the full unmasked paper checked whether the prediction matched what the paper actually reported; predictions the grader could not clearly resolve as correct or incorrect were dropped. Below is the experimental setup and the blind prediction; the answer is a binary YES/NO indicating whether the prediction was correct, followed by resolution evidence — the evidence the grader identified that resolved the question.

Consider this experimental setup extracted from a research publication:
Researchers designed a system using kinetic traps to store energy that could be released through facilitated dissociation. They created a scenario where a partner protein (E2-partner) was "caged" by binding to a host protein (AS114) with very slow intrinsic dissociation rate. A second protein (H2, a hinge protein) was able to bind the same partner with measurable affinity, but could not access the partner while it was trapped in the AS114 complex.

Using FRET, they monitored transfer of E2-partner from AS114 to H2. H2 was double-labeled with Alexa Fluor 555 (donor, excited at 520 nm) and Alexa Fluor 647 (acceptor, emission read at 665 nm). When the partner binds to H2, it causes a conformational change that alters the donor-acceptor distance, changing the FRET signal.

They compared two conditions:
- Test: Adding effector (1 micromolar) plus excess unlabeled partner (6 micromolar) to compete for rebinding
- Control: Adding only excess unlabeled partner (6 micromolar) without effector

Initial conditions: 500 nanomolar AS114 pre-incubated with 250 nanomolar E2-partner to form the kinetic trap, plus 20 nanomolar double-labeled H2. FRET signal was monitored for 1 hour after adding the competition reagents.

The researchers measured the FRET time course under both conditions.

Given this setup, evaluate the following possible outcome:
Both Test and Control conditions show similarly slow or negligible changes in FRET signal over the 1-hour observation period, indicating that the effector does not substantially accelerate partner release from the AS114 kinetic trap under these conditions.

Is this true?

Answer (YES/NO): NO